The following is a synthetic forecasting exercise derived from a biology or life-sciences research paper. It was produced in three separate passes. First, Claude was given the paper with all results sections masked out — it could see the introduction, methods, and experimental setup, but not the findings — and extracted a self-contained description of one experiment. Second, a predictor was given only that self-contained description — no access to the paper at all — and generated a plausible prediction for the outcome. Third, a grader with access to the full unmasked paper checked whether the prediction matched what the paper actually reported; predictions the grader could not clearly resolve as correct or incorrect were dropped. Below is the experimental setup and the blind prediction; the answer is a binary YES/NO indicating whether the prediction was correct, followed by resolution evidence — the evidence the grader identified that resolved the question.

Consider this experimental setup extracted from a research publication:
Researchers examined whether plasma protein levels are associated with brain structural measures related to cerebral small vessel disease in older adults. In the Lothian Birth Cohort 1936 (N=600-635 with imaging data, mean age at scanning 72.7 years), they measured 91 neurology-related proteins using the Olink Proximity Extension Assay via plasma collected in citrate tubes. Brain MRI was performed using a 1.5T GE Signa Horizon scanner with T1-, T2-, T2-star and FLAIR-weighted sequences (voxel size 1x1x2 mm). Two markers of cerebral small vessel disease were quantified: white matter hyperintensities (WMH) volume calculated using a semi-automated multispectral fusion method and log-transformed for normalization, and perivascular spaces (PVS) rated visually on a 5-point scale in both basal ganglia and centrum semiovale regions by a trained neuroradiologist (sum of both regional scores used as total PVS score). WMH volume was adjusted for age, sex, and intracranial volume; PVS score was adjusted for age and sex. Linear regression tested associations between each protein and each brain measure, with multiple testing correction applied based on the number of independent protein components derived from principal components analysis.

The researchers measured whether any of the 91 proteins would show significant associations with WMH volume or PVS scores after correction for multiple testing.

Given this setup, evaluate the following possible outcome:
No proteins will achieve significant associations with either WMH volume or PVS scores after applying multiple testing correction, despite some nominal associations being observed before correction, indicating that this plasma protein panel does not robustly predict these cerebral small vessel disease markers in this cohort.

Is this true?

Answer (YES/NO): YES